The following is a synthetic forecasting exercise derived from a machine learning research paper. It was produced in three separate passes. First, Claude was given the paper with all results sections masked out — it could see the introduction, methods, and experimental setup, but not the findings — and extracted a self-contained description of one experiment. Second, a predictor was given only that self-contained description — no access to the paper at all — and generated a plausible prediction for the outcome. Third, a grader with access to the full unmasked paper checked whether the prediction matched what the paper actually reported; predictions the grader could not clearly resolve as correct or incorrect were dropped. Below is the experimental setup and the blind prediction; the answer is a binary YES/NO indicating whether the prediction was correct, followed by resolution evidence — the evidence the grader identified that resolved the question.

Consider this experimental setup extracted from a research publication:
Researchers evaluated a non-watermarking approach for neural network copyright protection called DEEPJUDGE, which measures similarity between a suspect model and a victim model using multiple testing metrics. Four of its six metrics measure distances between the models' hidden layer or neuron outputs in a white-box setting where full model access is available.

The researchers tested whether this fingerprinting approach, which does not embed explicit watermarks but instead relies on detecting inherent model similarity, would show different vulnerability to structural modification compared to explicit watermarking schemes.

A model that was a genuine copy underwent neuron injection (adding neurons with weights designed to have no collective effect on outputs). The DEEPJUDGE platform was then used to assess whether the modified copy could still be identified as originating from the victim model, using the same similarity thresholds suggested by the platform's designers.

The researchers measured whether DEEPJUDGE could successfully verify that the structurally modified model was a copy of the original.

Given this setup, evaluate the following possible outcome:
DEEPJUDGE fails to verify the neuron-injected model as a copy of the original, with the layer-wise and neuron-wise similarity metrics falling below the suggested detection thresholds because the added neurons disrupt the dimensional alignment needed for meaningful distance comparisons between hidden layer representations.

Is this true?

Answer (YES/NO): YES